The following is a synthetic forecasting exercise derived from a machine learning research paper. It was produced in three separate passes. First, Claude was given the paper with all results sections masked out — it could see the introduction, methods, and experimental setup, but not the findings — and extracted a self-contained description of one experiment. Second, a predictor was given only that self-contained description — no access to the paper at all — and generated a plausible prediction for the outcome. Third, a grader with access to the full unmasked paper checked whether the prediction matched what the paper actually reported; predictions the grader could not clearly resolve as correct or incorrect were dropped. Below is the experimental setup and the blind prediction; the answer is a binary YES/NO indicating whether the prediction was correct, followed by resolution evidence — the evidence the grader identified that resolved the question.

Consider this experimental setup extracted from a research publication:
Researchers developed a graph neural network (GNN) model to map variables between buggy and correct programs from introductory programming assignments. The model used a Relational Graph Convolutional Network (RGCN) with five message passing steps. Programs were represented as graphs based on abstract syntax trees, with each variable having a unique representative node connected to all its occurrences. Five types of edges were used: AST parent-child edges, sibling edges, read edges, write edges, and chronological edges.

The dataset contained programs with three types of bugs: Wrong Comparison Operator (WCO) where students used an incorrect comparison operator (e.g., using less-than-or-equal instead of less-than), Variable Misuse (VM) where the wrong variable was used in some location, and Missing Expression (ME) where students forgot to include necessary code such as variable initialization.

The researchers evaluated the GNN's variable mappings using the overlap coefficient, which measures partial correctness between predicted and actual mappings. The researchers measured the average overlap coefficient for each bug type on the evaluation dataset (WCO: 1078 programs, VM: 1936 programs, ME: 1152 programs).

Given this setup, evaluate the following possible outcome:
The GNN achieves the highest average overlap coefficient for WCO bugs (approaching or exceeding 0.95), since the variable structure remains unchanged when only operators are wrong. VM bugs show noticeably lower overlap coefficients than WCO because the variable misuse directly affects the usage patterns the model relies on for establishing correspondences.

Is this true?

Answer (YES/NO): NO